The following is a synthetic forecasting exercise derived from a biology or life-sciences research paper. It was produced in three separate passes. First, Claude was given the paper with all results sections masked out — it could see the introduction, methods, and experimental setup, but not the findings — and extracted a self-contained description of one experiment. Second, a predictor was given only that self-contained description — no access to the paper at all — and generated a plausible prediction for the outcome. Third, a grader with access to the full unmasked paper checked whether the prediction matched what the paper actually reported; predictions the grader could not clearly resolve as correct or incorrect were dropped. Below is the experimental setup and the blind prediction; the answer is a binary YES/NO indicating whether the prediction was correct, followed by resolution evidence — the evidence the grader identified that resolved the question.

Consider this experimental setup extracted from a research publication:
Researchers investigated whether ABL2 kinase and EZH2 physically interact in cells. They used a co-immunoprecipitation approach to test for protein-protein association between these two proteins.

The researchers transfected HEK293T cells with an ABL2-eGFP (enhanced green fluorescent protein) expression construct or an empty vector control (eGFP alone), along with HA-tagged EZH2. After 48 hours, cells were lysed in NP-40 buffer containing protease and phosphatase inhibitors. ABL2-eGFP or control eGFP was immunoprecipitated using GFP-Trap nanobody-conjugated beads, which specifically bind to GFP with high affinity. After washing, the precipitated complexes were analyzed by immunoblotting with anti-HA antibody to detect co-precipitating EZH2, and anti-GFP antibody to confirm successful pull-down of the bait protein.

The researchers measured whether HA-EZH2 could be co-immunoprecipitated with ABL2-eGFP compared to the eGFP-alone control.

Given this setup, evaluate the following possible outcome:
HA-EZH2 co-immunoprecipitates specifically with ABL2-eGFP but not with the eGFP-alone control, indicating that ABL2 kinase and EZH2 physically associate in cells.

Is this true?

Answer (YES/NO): YES